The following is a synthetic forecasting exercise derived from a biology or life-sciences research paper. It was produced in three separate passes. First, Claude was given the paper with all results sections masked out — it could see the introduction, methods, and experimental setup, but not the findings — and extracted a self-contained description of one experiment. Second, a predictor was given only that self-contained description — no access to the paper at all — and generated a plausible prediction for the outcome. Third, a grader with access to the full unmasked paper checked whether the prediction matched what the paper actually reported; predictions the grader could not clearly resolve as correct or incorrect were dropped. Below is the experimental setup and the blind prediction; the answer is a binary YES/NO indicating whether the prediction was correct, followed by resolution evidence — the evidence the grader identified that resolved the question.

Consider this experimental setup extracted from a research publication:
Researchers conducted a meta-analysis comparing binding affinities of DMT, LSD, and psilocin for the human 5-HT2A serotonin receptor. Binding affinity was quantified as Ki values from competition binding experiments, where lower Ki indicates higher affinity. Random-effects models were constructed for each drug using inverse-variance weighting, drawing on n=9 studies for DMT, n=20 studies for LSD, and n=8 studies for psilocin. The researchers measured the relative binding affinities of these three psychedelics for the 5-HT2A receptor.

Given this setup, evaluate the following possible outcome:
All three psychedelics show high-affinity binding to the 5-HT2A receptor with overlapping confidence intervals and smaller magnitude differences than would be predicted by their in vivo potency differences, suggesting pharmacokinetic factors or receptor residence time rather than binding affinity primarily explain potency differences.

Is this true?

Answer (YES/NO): NO